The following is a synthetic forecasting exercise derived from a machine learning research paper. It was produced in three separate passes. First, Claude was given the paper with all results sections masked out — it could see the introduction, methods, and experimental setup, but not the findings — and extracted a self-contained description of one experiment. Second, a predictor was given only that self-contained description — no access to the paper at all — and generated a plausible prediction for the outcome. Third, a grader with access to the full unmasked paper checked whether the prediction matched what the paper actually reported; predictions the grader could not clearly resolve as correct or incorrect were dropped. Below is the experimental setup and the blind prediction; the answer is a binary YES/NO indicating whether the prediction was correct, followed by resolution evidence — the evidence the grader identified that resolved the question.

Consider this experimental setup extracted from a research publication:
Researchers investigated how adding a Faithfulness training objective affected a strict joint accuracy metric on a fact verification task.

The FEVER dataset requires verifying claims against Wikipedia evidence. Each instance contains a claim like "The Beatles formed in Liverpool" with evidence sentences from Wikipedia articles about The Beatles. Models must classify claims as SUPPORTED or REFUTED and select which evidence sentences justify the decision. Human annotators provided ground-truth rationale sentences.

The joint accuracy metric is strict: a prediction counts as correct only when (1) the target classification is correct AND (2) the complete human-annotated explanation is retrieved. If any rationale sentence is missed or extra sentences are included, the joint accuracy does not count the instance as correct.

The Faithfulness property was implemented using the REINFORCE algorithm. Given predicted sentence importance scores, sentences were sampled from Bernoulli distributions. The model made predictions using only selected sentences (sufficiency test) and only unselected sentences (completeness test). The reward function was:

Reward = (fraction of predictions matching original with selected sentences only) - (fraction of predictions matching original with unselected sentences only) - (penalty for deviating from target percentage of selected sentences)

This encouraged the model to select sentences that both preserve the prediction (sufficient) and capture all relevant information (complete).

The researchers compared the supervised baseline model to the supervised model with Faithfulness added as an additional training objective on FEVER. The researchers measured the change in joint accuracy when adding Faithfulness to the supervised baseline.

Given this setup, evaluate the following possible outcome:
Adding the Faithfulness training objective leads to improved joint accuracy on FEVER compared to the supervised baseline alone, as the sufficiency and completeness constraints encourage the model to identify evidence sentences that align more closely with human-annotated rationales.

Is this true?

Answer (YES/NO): NO